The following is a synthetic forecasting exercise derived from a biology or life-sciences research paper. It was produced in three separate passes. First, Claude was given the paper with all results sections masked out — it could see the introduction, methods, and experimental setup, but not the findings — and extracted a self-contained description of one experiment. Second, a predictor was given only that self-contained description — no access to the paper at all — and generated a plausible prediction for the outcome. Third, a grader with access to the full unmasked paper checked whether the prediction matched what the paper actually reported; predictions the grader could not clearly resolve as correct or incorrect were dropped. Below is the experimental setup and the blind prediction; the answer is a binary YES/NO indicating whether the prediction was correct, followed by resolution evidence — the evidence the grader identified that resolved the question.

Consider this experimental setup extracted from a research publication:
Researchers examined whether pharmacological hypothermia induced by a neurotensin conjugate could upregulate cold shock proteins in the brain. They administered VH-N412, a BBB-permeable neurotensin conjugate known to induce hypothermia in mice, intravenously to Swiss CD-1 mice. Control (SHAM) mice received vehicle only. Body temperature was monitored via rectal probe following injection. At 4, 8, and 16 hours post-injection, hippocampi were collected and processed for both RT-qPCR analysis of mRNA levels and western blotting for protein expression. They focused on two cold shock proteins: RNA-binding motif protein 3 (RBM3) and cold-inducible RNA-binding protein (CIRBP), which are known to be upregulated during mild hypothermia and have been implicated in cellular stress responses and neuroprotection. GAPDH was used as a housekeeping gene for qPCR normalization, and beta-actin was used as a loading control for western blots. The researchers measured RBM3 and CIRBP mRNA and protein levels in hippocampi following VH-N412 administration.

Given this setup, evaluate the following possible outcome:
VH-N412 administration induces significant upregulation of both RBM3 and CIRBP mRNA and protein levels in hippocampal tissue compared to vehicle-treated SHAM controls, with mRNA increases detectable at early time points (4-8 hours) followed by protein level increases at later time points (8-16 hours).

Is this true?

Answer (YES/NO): NO